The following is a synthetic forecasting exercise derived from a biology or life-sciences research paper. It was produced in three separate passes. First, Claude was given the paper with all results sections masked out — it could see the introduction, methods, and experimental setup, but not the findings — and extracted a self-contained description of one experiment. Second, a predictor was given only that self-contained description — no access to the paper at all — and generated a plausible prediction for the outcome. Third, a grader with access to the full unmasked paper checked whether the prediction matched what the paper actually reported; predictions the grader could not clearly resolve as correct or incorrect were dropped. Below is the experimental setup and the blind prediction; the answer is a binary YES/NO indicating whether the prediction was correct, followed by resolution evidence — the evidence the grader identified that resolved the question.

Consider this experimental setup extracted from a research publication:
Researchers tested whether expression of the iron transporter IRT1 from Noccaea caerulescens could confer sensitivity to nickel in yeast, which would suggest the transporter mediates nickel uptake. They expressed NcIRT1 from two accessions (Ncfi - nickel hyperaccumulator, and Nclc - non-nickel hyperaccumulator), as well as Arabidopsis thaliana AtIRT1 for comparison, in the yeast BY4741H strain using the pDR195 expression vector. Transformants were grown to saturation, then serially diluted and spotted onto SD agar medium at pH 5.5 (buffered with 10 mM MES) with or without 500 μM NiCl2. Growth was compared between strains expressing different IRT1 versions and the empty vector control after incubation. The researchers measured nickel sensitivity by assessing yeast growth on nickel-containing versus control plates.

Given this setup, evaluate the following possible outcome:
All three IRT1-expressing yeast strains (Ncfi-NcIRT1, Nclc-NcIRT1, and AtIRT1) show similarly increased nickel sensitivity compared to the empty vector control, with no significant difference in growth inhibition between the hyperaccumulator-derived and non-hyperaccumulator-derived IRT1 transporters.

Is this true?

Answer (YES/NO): NO